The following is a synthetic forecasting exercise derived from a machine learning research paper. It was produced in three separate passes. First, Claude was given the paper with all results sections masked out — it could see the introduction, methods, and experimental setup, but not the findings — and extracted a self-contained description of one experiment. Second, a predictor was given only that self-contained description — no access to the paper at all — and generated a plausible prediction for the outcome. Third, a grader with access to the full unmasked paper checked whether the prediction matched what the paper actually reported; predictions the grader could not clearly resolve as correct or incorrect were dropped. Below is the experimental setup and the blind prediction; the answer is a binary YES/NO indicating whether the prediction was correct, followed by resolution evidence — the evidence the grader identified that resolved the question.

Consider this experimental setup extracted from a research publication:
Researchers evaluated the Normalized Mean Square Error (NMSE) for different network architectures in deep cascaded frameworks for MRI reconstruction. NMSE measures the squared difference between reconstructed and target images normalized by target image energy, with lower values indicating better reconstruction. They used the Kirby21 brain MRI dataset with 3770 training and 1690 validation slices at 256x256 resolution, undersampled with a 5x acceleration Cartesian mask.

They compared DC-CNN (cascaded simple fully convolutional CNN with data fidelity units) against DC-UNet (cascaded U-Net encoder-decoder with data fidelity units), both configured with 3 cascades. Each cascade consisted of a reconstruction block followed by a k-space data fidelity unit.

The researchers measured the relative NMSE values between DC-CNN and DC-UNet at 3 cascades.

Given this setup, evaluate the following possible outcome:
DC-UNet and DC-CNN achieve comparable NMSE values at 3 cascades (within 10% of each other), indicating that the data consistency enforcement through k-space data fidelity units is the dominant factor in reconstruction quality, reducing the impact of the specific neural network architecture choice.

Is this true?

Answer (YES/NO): NO